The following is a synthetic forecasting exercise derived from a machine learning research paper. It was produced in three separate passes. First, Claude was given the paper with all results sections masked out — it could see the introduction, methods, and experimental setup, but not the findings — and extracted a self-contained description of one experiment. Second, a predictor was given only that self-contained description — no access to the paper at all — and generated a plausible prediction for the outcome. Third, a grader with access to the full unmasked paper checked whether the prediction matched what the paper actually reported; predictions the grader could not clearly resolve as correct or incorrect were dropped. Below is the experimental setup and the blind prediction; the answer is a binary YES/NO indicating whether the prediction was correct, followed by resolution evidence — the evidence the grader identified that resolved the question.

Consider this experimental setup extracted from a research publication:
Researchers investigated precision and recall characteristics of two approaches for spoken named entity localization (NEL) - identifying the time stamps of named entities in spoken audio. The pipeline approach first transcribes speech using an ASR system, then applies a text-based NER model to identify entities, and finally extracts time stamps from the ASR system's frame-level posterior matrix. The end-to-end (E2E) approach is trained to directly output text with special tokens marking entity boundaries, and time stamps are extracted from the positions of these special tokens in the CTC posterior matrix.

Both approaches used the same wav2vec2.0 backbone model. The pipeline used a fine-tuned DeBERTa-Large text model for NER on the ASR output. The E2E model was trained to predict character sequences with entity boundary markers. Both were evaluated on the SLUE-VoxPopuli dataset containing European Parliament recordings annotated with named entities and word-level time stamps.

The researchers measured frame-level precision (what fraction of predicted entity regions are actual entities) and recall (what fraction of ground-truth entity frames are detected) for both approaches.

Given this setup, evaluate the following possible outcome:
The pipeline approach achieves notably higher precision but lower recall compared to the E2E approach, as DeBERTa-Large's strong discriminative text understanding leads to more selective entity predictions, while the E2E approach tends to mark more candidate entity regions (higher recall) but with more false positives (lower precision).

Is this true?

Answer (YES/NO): NO